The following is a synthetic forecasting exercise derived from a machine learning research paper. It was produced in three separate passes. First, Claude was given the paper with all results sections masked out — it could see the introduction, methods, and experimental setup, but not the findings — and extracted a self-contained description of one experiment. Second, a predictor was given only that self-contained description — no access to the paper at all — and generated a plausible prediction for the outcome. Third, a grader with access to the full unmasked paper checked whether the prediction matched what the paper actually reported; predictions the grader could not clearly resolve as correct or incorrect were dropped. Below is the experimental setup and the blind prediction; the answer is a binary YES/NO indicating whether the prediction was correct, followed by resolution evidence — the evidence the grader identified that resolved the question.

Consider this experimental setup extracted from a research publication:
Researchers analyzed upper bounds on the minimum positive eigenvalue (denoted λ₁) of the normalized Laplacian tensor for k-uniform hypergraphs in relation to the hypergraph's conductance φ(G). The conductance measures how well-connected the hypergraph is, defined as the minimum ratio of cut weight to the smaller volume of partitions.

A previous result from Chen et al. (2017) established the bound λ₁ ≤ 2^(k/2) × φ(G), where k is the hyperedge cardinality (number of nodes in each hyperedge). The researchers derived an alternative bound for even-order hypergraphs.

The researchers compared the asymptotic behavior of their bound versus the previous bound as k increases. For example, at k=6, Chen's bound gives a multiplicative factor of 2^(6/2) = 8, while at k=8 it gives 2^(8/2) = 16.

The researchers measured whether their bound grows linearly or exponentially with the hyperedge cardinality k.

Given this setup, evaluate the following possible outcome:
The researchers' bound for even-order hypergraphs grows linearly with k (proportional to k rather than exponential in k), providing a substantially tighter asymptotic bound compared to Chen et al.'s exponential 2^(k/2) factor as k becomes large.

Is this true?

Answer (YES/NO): YES